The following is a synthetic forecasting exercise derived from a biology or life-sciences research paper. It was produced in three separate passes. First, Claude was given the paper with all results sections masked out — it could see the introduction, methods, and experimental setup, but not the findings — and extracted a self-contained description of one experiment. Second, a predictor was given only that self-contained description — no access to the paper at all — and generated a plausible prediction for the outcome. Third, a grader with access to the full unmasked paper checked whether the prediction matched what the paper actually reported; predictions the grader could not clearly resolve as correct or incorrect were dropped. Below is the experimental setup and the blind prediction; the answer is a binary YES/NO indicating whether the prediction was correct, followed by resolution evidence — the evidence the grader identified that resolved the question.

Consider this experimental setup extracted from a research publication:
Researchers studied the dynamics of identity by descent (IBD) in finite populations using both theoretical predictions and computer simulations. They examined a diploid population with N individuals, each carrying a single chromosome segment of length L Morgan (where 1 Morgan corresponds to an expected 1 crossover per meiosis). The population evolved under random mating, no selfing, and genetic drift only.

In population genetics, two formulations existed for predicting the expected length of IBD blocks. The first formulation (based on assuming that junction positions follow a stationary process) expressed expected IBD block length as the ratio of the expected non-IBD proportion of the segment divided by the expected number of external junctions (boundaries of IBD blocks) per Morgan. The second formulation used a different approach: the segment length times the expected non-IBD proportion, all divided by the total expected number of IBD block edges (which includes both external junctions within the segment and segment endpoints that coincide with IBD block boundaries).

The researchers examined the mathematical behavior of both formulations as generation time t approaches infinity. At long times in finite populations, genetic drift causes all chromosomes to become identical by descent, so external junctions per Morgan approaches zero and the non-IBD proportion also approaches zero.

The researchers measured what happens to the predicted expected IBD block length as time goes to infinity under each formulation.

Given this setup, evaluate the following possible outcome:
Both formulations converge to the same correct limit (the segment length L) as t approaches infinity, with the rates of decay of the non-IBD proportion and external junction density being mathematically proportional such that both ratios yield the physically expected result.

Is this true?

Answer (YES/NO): NO